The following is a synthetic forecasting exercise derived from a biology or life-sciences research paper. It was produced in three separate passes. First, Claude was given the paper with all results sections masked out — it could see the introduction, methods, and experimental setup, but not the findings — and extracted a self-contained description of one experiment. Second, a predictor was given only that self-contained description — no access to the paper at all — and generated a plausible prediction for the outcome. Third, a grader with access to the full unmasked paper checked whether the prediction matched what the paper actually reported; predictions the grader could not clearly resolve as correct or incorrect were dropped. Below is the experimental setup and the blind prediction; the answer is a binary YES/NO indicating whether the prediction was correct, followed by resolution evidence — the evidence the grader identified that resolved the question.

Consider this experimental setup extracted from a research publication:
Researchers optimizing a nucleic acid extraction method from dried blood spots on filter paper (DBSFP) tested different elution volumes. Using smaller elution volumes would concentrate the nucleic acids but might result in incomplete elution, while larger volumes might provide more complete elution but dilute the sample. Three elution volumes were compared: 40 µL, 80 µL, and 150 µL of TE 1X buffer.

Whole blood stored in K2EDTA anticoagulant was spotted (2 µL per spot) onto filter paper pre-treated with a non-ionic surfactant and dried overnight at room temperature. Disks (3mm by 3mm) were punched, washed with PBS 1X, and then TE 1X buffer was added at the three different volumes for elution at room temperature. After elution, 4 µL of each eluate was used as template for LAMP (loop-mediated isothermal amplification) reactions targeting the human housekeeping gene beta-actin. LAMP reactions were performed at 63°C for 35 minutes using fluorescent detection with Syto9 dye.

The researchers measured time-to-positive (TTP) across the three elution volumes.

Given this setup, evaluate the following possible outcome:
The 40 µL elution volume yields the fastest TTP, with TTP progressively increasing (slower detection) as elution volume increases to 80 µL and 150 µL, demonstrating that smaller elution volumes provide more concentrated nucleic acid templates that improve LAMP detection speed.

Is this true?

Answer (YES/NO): NO